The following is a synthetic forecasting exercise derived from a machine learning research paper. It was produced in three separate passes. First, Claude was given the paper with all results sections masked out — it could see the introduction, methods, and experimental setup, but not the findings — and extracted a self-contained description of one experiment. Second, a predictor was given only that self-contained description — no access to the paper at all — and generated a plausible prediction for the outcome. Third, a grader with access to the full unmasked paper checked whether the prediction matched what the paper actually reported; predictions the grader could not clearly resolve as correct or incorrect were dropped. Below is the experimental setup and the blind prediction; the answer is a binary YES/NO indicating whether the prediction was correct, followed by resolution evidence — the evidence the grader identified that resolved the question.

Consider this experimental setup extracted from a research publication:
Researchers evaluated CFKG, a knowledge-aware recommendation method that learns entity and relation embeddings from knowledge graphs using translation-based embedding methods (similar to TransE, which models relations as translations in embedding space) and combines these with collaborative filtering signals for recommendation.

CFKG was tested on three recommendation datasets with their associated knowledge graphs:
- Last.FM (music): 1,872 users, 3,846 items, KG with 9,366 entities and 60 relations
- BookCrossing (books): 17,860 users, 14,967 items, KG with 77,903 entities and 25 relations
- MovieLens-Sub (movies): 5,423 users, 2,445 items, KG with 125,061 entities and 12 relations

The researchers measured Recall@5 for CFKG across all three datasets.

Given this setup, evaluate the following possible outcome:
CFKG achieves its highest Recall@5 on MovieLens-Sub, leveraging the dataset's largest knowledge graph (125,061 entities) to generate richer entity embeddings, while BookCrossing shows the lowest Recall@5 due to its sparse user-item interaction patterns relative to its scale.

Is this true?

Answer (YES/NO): NO